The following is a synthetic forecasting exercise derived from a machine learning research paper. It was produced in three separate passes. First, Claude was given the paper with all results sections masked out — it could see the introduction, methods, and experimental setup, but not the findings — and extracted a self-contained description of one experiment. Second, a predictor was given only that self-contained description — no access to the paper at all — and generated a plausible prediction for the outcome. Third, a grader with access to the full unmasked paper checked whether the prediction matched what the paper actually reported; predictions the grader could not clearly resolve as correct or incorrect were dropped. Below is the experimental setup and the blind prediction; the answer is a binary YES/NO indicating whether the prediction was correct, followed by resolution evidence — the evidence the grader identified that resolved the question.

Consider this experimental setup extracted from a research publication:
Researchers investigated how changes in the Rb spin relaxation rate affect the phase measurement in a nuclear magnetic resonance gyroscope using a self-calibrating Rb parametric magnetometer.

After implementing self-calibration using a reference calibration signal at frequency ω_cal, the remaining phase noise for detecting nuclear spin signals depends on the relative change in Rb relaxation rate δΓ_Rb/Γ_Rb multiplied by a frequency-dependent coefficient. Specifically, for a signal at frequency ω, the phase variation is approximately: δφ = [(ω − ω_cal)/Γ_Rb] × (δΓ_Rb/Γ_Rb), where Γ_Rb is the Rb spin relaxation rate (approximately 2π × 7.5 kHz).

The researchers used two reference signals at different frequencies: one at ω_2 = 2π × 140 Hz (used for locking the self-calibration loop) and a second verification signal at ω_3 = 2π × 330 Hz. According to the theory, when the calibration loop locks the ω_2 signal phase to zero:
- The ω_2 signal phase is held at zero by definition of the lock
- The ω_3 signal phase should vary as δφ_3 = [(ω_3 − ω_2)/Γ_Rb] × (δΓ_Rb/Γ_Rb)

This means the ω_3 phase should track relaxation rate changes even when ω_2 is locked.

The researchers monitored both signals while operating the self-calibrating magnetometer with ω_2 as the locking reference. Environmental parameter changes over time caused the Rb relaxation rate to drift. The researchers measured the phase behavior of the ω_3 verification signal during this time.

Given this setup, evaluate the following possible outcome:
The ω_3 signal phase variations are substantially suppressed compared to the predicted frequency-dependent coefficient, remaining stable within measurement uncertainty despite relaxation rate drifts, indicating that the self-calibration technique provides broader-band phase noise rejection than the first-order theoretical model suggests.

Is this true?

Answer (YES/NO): NO